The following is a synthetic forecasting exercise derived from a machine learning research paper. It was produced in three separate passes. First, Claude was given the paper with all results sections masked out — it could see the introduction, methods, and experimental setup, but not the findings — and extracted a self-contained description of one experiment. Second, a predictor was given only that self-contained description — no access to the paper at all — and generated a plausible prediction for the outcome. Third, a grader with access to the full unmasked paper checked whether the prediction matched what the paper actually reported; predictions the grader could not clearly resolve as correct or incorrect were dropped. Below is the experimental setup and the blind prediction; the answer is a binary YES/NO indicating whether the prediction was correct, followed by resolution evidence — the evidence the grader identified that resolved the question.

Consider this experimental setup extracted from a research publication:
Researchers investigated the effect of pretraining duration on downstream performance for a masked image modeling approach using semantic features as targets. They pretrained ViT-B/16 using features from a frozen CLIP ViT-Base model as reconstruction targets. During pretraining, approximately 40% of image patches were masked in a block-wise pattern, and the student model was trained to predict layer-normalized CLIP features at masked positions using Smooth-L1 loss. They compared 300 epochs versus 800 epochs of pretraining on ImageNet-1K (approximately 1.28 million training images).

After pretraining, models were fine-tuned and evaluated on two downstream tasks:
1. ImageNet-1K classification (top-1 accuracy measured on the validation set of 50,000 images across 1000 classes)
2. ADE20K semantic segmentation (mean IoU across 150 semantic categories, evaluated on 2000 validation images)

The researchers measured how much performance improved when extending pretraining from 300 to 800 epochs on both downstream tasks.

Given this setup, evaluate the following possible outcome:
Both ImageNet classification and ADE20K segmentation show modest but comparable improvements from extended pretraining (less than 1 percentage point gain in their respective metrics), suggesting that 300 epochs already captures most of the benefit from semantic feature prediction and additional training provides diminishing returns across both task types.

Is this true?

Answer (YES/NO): YES